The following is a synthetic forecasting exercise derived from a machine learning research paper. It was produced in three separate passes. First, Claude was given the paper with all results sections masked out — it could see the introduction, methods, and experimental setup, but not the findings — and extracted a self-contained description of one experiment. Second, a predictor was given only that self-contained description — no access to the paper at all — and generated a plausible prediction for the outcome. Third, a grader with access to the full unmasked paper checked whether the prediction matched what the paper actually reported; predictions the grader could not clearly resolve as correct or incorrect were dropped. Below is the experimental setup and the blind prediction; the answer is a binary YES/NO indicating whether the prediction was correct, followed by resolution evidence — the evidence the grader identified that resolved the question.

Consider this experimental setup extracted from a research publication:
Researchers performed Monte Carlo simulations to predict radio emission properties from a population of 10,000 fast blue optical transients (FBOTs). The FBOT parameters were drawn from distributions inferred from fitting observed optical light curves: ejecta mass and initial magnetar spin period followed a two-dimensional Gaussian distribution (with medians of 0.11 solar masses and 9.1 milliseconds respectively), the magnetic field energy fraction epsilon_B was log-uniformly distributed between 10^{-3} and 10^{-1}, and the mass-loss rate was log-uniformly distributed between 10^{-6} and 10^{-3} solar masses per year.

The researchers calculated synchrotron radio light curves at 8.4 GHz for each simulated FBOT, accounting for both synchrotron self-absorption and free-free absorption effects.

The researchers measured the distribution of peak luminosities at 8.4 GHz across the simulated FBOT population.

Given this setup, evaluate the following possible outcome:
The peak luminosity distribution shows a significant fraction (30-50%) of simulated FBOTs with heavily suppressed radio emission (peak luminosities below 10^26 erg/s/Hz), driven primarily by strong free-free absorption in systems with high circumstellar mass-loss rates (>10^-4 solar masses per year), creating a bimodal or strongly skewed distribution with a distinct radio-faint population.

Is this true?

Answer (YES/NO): NO